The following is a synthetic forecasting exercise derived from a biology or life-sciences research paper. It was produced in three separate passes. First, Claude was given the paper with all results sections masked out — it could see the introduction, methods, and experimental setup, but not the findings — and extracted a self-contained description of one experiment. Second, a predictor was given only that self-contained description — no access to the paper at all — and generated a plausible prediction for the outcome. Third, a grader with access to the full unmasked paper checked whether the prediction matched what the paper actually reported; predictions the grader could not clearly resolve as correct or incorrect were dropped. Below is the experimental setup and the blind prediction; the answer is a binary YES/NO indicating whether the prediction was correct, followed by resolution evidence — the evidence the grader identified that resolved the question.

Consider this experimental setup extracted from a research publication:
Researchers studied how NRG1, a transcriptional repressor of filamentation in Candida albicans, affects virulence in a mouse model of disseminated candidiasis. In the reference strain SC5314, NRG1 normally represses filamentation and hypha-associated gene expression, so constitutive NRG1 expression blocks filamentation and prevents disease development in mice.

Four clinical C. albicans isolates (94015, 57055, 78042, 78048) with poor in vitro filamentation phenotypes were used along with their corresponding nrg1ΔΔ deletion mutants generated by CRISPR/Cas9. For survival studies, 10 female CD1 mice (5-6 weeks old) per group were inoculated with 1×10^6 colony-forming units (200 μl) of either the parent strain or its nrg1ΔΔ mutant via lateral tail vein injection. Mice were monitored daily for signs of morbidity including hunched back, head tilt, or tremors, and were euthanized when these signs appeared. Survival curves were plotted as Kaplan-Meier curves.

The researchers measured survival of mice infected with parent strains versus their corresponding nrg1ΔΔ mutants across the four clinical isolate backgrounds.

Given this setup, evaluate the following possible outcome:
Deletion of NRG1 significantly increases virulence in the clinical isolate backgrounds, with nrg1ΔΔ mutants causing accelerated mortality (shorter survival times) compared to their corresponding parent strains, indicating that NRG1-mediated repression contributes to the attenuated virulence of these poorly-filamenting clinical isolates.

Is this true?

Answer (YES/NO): NO